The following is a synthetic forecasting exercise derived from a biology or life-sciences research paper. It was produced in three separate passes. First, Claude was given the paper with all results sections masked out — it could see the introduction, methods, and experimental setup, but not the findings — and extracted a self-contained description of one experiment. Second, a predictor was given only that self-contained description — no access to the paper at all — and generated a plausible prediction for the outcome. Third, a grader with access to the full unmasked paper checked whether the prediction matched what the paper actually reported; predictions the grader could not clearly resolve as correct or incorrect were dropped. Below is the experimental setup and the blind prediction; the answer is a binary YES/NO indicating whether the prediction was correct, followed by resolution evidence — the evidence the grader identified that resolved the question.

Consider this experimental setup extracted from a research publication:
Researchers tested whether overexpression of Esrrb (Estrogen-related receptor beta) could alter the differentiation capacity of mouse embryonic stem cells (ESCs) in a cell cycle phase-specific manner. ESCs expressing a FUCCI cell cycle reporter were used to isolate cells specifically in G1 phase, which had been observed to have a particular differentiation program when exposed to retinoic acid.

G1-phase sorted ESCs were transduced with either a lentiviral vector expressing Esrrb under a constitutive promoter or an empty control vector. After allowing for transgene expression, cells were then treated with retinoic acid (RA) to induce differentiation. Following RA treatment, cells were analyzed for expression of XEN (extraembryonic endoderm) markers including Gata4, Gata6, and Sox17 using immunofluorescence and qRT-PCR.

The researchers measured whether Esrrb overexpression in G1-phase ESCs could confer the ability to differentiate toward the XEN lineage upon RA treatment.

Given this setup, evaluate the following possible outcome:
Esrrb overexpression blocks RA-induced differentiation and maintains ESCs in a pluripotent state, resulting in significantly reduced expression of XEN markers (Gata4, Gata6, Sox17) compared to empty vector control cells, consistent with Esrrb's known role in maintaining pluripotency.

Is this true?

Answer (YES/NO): NO